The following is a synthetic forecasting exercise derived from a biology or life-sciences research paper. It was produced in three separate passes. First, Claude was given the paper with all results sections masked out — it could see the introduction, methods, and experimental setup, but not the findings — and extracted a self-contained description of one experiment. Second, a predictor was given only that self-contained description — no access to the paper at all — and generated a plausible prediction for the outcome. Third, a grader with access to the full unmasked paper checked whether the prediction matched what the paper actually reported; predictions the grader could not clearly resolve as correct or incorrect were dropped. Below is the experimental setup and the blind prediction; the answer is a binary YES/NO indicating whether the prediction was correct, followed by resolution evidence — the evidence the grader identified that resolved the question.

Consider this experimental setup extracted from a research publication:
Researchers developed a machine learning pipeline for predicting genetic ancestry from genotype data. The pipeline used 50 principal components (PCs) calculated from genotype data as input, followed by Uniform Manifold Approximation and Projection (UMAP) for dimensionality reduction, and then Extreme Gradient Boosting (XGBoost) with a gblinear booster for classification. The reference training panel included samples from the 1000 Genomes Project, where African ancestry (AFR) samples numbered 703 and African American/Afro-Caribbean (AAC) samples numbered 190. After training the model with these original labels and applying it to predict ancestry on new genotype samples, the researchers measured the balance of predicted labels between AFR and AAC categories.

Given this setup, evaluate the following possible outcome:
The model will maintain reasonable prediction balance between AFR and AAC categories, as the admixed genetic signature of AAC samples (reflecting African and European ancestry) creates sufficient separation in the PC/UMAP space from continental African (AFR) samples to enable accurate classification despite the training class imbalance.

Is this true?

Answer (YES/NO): NO